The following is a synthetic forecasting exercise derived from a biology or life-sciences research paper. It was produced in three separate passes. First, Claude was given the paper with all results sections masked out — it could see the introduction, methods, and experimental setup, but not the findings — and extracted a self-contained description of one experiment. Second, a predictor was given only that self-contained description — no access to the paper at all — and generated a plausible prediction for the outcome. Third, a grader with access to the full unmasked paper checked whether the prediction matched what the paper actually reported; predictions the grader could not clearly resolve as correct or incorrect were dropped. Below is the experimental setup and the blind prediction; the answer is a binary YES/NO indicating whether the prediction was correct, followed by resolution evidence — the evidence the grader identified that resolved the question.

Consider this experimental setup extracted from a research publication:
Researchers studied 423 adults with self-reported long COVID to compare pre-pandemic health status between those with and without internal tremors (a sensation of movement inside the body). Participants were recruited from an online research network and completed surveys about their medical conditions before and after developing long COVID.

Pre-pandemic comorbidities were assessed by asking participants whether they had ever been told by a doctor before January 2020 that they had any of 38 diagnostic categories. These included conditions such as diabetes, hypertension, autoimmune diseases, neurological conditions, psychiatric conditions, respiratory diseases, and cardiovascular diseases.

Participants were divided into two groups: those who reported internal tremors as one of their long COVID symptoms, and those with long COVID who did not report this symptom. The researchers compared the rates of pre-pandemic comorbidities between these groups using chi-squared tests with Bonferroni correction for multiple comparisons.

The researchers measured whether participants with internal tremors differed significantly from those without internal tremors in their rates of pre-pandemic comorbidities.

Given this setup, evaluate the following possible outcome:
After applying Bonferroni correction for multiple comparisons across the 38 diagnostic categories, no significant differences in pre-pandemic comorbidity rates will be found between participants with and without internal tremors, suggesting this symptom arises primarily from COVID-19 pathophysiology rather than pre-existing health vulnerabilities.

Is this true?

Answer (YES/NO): YES